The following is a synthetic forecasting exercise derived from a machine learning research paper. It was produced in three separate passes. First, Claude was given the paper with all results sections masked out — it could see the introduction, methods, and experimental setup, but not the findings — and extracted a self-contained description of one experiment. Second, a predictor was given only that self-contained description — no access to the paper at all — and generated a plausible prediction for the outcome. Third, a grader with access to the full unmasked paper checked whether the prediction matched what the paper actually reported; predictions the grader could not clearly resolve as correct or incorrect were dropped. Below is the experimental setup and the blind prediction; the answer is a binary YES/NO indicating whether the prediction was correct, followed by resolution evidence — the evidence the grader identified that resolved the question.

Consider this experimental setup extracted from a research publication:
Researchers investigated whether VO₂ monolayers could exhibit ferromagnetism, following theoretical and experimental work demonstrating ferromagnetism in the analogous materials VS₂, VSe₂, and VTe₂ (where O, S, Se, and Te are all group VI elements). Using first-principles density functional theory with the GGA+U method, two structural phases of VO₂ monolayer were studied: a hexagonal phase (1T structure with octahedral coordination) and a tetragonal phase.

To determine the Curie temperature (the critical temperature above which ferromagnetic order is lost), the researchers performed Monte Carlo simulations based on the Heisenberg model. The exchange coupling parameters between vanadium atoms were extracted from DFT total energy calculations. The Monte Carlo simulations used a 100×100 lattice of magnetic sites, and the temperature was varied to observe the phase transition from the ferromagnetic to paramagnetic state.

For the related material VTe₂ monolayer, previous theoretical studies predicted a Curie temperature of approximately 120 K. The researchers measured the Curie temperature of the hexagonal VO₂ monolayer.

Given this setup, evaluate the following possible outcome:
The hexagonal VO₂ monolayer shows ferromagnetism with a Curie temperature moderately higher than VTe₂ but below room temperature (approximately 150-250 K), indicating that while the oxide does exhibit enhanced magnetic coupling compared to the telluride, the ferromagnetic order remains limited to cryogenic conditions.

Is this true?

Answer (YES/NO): NO